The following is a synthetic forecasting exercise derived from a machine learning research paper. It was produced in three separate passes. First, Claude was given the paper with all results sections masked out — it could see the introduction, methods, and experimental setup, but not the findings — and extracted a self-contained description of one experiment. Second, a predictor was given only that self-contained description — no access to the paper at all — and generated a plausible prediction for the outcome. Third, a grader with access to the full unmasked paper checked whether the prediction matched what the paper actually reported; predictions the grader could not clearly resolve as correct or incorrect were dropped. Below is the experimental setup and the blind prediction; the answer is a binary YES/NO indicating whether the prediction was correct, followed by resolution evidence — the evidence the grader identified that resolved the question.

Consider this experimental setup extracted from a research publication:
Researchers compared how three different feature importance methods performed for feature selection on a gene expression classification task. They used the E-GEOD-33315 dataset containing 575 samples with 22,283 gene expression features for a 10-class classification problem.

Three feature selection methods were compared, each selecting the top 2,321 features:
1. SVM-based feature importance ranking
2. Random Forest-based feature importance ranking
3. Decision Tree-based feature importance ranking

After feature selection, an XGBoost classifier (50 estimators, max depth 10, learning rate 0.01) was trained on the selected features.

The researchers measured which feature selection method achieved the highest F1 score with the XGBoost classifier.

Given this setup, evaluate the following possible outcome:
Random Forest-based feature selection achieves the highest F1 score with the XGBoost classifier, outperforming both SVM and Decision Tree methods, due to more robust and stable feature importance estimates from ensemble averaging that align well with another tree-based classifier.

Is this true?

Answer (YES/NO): YES